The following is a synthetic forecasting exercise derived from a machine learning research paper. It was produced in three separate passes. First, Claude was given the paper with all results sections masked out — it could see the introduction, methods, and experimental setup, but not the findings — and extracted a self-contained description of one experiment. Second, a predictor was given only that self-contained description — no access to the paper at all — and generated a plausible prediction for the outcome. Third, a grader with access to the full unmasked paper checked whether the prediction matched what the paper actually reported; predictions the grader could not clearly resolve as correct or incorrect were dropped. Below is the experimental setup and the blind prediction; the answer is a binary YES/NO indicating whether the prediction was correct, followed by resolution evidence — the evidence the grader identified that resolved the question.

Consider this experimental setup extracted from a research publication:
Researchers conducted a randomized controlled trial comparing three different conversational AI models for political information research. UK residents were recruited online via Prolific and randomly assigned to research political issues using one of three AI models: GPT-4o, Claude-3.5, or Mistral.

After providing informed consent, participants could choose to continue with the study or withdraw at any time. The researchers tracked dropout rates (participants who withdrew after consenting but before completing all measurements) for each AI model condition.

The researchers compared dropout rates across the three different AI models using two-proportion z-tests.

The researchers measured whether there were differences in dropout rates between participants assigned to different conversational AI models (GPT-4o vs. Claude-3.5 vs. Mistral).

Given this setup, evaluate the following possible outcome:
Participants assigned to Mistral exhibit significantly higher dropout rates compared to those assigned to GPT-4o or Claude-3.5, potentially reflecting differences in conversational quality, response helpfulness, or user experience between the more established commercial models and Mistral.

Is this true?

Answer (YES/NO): NO